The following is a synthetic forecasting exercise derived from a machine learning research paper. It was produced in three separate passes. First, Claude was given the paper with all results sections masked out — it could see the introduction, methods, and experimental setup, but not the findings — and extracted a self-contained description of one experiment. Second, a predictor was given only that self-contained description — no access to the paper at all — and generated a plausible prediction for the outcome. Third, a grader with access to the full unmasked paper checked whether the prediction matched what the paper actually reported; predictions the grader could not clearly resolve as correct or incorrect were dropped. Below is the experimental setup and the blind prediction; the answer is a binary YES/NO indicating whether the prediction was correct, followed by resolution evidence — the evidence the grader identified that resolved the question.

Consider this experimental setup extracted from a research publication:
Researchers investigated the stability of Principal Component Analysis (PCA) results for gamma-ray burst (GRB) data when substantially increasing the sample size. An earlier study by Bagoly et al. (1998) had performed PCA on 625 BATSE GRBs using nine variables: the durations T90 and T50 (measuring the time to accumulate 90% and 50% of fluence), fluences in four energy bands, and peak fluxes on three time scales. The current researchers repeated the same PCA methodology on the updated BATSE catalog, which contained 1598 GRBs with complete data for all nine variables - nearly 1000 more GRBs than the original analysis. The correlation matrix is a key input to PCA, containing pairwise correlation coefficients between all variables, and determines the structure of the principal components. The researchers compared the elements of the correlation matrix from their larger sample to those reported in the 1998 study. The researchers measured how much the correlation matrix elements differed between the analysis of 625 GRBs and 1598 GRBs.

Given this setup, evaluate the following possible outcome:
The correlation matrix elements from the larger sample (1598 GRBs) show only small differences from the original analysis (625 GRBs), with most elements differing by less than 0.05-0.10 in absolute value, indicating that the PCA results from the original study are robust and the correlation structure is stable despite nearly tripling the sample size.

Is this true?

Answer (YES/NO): YES